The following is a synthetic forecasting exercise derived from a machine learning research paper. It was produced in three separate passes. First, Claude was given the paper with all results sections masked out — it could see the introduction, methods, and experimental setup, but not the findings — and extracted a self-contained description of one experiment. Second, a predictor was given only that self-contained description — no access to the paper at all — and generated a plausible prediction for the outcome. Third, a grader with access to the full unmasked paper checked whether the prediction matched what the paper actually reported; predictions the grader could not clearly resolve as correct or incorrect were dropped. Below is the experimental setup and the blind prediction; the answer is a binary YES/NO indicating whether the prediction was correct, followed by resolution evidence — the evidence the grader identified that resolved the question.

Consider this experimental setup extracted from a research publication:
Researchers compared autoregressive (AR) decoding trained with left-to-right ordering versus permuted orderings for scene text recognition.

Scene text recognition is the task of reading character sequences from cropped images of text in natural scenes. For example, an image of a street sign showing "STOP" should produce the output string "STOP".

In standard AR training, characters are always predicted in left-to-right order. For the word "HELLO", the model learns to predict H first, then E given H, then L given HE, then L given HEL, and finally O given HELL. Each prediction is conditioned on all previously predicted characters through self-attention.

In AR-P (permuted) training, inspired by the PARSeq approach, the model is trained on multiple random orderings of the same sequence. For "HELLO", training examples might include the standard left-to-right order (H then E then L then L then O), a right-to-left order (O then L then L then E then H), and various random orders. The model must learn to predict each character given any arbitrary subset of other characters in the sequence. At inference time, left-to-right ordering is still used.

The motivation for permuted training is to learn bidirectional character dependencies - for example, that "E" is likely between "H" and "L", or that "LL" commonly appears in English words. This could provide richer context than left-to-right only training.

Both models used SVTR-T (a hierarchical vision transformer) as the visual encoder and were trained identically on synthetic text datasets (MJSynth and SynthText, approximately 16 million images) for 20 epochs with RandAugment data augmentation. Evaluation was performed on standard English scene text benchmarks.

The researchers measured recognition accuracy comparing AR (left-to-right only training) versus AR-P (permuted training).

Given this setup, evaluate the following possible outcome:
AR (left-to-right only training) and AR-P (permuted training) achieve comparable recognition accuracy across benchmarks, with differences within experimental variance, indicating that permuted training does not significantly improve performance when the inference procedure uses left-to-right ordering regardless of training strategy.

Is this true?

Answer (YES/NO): NO